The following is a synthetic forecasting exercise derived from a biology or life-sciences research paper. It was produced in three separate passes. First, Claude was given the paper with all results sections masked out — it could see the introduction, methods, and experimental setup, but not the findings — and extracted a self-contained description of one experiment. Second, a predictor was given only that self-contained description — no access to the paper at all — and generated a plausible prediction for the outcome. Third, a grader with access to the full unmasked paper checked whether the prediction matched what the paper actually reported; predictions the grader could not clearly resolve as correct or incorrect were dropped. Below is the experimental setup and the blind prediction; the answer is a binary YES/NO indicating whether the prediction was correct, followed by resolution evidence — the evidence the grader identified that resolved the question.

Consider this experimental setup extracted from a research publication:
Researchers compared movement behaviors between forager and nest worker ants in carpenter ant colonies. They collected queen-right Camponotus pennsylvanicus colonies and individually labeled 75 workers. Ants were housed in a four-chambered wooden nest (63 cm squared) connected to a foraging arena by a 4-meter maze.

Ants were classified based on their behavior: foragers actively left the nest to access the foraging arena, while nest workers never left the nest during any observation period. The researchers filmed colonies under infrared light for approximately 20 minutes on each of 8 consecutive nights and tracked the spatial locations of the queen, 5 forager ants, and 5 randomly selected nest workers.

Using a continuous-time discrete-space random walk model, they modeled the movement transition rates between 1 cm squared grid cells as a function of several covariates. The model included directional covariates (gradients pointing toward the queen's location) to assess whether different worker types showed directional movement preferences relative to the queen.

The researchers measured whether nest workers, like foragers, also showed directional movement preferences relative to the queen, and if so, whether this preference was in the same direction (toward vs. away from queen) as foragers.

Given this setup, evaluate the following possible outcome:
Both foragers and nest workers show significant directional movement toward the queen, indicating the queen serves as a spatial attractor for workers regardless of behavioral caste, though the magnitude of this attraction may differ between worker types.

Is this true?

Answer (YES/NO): NO